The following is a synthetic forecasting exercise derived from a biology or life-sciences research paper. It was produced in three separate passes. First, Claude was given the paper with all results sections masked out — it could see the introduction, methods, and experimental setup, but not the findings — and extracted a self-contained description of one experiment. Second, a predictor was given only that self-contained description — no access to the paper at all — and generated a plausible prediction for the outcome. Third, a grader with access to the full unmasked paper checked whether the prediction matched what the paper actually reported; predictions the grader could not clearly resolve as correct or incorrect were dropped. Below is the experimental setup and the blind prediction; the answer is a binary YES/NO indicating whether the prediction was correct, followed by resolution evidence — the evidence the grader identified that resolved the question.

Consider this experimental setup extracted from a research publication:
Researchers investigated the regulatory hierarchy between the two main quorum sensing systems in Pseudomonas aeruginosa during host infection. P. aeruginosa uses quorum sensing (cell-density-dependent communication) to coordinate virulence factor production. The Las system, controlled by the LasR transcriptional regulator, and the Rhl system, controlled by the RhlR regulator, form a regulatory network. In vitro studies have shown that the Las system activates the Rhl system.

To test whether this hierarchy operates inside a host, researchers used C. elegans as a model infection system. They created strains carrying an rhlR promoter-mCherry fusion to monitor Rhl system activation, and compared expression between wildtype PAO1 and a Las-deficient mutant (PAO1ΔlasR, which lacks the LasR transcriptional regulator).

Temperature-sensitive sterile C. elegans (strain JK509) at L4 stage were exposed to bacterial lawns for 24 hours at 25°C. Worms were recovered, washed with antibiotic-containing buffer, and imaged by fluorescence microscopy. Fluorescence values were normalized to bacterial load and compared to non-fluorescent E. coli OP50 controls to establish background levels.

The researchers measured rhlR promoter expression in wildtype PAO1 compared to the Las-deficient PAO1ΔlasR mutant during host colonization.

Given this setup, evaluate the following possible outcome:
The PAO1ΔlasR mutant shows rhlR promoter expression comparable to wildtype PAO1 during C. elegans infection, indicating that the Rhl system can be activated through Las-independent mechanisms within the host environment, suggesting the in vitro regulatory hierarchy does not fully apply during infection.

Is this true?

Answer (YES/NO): NO